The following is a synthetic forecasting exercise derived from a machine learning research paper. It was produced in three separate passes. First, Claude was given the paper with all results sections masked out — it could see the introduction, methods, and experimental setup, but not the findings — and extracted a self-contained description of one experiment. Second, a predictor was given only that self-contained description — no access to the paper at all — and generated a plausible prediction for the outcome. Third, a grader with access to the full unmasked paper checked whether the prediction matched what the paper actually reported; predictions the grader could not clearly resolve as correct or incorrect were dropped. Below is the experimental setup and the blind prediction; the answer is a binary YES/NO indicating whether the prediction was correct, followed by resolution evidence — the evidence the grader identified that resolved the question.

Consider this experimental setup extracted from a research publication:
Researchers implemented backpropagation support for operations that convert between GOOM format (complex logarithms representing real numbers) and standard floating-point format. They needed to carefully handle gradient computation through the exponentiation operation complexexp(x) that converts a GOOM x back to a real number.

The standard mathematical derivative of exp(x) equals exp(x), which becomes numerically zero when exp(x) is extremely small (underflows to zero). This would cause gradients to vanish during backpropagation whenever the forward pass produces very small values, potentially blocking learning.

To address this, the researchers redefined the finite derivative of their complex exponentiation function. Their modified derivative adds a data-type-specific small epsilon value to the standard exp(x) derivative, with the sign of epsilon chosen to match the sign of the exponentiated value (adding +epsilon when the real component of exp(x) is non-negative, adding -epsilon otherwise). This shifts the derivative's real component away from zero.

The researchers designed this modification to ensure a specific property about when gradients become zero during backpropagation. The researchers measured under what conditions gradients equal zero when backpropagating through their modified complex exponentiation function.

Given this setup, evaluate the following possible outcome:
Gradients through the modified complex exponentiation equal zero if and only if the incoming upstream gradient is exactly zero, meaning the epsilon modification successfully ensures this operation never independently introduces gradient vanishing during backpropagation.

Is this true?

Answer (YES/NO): YES